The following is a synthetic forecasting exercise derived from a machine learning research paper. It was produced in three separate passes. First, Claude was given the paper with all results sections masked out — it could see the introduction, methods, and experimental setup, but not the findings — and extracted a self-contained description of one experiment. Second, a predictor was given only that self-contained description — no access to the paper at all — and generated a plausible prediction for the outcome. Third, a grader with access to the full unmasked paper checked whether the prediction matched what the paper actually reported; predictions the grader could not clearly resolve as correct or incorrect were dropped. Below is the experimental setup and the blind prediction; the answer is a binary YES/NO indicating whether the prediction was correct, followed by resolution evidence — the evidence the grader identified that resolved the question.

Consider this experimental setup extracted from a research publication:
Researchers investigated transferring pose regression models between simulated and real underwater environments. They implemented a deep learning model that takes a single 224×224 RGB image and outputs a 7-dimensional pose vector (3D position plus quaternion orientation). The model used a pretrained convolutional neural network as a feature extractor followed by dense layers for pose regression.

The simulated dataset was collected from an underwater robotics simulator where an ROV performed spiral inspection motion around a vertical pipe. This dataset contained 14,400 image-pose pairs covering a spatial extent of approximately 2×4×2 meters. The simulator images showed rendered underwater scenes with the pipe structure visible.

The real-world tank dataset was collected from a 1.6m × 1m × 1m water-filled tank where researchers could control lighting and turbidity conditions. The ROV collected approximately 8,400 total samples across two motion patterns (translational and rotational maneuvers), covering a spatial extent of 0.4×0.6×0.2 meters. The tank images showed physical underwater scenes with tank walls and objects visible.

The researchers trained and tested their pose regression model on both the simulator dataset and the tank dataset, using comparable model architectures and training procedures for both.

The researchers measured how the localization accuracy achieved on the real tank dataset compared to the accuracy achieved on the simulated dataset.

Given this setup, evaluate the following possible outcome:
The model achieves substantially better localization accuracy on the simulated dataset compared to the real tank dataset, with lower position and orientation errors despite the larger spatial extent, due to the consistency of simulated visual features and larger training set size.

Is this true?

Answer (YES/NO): NO